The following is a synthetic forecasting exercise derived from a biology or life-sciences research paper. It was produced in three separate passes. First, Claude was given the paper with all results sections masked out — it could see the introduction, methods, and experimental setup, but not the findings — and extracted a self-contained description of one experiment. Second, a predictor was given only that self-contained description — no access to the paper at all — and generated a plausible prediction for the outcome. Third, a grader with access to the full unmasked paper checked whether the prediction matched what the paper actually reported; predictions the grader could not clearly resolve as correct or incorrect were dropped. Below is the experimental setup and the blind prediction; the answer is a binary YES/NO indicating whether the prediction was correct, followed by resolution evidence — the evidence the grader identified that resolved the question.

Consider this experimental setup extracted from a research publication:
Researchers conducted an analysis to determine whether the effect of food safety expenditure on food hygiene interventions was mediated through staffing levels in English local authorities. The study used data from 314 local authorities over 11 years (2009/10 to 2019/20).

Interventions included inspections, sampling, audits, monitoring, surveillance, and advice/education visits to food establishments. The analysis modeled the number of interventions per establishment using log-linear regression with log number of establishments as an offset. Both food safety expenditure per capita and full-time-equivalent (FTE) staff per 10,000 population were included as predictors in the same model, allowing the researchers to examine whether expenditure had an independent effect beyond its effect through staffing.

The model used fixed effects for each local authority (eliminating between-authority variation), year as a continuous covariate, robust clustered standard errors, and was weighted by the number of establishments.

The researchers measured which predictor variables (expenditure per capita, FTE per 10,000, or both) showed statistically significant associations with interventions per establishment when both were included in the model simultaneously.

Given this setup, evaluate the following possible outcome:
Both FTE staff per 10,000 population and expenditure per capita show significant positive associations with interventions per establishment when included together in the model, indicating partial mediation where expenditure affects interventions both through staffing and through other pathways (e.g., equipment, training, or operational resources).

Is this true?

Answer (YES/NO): YES